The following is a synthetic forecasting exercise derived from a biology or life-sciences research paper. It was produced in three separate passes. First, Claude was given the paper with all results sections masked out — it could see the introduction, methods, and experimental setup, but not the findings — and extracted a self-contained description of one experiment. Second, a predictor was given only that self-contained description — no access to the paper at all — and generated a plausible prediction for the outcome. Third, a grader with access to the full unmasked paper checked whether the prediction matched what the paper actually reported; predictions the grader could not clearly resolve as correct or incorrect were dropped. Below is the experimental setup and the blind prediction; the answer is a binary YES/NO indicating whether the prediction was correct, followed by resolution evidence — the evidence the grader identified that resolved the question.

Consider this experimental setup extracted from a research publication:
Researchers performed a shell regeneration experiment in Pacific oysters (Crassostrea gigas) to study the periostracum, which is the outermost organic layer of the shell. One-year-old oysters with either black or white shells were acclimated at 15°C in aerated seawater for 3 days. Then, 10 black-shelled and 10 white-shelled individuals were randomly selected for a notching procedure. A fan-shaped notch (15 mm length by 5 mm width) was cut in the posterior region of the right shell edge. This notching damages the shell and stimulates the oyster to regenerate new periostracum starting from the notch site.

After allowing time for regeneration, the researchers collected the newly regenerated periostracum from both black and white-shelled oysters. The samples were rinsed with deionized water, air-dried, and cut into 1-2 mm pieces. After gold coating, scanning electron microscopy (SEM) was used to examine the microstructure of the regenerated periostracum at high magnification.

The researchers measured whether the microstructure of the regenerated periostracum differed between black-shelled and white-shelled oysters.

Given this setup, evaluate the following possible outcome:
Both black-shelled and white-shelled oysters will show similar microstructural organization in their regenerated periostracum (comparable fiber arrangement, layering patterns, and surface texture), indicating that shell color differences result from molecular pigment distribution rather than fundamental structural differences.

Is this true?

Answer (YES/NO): NO